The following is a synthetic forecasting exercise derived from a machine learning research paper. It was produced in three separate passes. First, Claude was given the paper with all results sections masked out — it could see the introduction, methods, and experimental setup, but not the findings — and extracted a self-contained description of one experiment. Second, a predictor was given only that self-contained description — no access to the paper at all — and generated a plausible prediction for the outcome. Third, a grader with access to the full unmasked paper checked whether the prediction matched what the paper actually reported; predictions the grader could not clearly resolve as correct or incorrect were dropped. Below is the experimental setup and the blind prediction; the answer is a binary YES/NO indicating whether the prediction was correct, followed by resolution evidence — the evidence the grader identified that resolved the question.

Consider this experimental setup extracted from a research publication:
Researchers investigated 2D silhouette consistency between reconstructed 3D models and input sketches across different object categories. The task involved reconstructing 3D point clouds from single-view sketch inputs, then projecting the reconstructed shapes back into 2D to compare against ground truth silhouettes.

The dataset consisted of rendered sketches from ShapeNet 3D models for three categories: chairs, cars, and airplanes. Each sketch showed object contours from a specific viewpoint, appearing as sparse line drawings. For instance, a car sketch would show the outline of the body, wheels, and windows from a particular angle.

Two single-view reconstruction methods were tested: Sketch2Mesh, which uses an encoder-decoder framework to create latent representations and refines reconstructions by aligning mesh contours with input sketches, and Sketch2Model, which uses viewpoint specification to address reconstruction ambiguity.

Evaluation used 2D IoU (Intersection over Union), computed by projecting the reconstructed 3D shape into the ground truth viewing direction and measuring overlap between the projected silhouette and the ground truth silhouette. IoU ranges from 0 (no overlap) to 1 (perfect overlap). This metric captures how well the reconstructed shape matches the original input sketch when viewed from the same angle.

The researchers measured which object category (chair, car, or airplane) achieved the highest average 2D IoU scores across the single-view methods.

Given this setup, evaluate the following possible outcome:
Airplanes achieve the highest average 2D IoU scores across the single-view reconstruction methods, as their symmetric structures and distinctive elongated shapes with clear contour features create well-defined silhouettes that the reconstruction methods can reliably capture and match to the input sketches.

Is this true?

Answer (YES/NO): NO